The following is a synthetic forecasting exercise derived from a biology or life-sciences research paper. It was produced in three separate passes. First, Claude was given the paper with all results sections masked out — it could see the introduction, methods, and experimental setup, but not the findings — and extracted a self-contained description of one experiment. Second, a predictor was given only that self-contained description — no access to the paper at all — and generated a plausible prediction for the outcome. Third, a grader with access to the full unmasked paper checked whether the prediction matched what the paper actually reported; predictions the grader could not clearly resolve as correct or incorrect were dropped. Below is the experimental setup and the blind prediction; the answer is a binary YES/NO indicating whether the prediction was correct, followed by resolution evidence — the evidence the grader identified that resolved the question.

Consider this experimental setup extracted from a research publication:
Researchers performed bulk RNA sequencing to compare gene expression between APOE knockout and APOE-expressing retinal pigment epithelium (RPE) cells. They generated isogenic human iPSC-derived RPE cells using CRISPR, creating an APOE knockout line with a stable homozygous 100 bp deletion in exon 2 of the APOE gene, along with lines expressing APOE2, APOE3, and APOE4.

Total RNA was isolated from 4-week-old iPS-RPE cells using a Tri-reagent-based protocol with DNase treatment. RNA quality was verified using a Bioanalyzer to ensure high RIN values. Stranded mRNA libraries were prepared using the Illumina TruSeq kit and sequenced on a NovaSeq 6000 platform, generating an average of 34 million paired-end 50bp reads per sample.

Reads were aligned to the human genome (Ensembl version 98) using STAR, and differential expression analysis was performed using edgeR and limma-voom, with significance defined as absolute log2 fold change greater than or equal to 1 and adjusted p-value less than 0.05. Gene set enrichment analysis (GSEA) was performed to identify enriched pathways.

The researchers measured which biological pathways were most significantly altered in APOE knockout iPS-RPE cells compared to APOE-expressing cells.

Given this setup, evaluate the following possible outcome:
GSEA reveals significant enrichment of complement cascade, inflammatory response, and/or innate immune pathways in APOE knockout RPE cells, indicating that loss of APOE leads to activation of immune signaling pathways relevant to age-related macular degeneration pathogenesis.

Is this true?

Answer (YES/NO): NO